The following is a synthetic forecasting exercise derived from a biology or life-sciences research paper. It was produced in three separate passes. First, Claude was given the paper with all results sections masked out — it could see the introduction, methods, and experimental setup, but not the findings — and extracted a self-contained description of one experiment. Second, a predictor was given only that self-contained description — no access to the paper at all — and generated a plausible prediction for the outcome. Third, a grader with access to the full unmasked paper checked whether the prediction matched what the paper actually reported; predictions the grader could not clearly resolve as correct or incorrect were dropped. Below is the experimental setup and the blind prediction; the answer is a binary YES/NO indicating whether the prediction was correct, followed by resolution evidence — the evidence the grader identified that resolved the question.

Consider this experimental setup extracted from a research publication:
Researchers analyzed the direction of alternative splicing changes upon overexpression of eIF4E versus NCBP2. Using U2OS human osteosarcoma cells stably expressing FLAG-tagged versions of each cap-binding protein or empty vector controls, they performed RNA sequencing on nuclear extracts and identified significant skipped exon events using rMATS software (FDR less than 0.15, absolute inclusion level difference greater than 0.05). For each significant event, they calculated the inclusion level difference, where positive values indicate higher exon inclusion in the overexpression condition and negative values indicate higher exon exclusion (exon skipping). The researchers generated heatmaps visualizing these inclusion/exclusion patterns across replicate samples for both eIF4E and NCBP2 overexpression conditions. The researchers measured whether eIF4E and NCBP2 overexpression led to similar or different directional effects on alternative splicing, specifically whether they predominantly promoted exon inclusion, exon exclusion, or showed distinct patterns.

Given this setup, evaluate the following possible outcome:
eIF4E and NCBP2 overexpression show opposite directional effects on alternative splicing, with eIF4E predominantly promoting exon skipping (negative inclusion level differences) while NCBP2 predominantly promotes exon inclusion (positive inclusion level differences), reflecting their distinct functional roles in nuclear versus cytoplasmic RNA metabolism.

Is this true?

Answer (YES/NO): NO